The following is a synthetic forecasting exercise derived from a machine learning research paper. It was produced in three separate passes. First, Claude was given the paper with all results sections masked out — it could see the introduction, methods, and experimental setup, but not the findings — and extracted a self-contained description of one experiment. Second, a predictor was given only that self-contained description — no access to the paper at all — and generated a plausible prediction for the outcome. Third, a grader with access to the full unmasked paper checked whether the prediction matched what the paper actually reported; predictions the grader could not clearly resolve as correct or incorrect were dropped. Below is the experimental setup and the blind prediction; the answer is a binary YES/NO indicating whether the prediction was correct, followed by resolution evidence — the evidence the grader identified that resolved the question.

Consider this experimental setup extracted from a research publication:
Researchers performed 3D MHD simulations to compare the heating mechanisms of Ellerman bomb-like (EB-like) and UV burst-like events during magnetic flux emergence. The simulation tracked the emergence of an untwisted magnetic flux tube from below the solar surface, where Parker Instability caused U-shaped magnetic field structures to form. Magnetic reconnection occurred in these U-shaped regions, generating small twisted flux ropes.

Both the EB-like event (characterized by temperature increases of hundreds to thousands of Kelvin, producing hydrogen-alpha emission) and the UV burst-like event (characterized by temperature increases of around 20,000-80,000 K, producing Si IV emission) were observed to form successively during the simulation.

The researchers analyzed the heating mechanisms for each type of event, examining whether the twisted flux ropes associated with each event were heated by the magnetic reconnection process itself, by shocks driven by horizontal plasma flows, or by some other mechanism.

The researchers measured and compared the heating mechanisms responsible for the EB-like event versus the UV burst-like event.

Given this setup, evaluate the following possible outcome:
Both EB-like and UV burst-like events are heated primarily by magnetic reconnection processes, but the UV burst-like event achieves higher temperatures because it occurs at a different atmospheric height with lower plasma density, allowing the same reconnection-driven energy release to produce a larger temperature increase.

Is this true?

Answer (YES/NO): NO